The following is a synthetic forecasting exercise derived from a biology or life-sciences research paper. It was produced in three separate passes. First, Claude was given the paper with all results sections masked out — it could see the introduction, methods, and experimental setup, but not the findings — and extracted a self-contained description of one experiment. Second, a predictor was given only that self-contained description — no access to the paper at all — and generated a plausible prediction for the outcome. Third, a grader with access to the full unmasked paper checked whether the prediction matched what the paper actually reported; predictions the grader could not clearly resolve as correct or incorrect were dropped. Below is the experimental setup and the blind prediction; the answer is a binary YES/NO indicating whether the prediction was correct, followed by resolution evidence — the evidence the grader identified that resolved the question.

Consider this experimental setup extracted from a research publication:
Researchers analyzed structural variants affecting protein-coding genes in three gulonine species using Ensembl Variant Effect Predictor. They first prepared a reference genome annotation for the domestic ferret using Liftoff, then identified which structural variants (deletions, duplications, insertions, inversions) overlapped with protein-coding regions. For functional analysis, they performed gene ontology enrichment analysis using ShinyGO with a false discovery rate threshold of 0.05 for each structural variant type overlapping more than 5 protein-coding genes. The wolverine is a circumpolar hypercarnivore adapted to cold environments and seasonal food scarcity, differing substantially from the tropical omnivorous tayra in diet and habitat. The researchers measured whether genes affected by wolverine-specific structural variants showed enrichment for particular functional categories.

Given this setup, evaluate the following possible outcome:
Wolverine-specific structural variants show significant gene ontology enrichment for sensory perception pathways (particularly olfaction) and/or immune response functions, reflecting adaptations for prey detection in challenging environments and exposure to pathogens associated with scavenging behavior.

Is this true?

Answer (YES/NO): NO